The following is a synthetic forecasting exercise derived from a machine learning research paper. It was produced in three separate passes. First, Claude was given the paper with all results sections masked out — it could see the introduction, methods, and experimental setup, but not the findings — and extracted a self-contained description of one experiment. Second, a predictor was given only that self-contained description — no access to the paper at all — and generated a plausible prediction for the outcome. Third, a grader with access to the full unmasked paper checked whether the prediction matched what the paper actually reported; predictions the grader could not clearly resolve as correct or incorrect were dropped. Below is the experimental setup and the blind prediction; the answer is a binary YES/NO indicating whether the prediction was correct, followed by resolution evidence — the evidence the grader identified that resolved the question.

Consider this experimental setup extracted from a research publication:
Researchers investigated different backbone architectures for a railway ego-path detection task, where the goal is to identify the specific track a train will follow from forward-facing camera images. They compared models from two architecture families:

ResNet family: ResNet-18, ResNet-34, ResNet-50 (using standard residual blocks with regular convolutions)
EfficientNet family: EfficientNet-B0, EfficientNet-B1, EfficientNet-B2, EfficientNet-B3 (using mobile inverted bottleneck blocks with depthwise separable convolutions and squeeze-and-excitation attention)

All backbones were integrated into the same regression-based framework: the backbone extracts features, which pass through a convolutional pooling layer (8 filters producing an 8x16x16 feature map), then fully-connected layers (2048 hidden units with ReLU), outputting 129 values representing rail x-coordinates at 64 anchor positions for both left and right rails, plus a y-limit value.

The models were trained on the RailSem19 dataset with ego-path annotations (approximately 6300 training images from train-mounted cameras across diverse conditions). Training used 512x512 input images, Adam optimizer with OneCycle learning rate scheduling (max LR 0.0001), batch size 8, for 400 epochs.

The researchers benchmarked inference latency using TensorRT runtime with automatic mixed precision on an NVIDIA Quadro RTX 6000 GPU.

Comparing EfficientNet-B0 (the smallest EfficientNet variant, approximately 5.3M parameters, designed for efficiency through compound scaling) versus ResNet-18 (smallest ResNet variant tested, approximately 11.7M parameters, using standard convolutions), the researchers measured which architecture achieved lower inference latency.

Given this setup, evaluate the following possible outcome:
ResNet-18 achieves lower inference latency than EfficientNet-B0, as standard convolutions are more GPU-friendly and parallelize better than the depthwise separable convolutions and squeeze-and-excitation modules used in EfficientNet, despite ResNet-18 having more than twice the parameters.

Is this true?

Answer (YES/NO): NO